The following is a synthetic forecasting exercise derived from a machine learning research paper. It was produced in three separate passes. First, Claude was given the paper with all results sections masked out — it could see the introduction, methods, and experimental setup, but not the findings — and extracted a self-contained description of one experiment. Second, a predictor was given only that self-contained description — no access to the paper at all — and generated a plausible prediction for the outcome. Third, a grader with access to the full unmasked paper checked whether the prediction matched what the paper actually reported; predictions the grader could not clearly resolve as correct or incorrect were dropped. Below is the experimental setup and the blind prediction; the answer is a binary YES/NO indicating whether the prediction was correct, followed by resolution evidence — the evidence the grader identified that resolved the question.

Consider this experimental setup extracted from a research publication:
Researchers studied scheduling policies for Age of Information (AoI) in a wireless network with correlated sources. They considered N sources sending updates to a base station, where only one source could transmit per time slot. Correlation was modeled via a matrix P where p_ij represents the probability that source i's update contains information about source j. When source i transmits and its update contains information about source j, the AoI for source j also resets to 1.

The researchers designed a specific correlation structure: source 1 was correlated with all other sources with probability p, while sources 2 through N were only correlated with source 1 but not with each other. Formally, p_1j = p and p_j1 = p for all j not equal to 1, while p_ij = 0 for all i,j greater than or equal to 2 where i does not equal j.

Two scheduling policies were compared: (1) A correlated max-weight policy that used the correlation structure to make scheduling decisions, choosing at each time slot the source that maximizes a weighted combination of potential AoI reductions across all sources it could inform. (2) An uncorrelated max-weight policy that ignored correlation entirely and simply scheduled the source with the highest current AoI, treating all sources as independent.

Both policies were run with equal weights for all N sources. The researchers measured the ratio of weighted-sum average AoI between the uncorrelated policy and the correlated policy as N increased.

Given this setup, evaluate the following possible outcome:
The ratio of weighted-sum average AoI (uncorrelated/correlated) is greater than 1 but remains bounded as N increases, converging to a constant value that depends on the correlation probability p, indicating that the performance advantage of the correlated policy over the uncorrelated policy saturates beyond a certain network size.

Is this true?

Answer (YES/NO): NO